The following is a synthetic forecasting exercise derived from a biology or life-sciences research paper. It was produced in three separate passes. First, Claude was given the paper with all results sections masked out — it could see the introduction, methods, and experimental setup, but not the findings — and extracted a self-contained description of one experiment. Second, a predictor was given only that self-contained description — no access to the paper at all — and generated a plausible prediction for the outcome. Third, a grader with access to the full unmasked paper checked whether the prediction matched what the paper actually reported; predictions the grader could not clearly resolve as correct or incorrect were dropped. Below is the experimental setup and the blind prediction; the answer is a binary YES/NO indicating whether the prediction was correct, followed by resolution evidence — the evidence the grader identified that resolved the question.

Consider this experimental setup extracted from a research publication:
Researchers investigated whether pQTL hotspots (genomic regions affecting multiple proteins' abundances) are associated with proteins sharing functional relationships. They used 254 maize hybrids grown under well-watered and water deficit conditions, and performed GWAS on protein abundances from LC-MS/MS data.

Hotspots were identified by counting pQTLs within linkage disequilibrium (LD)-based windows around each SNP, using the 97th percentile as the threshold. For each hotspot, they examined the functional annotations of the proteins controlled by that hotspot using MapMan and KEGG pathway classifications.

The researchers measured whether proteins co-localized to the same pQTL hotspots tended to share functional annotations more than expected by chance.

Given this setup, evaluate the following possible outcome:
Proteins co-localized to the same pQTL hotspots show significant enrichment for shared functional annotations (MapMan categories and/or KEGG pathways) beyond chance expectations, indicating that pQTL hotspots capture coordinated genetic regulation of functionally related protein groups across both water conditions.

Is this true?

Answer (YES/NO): NO